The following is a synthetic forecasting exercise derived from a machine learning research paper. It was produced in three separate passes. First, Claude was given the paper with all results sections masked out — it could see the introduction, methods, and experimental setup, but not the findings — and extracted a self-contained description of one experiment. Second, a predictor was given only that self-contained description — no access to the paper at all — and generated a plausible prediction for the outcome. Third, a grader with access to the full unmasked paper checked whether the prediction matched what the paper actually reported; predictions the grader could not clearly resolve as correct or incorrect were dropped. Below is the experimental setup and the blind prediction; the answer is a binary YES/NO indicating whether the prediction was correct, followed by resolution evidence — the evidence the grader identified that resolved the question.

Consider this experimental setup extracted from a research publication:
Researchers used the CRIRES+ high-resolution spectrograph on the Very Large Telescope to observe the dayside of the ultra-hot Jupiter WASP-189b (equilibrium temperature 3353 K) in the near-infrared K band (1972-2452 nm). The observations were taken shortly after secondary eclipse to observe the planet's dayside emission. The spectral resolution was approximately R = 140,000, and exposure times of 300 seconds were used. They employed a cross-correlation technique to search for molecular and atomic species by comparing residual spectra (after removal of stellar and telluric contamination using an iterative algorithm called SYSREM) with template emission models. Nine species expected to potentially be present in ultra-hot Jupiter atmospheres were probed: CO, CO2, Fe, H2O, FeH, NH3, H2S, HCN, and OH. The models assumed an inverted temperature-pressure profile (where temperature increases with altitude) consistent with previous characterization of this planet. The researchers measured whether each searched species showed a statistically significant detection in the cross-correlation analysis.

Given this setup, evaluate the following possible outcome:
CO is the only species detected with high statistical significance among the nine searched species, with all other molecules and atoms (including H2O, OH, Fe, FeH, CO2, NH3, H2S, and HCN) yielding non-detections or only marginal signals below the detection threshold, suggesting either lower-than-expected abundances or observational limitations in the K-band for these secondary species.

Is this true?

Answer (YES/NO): NO